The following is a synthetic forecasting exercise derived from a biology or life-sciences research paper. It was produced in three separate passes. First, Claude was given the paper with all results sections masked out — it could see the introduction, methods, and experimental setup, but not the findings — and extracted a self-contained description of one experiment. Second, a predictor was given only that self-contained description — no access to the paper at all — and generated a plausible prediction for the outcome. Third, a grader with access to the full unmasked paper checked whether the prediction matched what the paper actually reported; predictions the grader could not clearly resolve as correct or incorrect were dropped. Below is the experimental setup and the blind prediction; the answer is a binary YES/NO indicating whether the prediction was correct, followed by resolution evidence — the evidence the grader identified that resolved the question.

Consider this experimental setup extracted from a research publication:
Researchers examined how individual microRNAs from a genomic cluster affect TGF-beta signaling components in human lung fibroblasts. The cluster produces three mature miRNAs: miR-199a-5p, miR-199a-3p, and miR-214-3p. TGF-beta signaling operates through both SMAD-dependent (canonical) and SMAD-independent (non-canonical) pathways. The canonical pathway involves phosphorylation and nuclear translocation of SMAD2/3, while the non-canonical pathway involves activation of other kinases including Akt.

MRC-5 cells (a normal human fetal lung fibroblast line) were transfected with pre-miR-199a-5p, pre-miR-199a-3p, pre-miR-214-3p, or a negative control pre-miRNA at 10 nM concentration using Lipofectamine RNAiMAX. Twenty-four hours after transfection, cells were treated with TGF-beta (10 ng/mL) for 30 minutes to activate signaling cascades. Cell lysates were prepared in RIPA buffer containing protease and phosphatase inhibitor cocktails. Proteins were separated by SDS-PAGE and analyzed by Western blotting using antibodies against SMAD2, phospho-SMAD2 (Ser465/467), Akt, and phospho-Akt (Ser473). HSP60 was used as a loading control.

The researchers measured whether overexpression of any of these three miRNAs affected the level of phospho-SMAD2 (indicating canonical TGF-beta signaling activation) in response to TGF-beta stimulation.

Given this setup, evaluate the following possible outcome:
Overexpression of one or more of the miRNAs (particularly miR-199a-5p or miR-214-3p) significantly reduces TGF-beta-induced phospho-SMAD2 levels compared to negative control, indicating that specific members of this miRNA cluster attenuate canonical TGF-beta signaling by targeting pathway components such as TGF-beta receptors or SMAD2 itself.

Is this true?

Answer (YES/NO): NO